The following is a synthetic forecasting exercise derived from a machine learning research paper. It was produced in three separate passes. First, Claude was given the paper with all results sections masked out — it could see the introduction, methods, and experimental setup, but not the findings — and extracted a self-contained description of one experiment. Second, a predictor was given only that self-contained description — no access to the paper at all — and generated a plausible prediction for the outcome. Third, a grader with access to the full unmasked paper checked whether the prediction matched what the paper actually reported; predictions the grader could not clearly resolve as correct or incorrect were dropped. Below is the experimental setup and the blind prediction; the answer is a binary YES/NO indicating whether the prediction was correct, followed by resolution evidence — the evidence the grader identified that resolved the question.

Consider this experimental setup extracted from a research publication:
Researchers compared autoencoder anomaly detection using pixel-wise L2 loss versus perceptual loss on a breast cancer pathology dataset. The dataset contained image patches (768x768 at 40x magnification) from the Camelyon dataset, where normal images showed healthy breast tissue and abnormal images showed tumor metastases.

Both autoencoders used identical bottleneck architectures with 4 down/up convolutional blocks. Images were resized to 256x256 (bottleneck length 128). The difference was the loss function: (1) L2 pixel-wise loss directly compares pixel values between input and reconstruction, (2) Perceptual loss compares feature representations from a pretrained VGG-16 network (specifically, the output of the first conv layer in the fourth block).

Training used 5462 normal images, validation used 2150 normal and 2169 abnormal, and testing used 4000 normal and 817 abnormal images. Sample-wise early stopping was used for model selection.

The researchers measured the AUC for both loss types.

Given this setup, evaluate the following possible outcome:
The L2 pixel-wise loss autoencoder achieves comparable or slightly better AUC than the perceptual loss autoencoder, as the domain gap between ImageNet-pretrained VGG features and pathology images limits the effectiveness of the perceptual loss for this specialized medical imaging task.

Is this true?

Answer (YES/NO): NO